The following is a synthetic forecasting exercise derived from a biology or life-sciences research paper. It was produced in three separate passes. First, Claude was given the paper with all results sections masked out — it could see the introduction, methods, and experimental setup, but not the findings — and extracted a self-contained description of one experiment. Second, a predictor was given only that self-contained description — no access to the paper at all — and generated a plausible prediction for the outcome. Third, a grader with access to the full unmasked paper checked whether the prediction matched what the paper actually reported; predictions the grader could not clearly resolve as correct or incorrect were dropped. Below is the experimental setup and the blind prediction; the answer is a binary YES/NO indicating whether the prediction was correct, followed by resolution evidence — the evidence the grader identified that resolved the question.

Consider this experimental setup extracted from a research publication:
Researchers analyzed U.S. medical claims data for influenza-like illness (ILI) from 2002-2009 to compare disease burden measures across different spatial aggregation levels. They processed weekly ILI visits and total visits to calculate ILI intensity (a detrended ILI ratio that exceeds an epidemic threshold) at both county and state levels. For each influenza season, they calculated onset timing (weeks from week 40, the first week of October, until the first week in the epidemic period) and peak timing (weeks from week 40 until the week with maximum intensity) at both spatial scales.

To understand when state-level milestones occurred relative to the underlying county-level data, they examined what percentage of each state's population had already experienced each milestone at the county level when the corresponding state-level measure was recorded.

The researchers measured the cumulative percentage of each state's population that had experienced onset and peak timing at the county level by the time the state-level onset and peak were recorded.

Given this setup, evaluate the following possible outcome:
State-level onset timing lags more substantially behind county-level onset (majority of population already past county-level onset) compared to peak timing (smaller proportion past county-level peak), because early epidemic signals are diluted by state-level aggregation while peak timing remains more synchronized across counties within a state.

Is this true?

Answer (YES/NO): NO